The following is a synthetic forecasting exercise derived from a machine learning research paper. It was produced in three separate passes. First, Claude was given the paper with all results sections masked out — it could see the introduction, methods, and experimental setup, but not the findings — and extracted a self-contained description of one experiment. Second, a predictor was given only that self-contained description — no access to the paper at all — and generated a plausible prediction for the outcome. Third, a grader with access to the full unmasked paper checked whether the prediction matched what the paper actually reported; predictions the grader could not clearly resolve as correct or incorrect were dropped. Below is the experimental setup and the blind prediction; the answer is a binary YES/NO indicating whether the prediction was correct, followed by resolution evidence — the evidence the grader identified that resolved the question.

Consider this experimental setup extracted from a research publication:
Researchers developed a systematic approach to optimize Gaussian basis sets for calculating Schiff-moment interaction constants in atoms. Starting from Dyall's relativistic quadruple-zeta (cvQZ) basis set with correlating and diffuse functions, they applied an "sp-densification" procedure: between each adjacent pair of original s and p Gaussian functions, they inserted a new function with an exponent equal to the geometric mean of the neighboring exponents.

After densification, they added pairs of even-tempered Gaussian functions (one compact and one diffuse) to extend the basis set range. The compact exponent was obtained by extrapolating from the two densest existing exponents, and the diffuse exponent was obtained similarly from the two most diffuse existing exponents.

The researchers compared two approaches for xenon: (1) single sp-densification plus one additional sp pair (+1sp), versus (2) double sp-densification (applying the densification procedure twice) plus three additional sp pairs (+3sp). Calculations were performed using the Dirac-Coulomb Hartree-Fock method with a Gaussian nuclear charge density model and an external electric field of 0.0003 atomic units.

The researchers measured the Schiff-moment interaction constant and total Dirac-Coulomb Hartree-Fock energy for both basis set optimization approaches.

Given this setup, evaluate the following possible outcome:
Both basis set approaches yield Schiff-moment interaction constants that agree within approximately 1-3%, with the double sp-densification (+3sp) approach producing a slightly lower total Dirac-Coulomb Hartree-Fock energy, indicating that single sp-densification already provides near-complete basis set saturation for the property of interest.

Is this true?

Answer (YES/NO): NO